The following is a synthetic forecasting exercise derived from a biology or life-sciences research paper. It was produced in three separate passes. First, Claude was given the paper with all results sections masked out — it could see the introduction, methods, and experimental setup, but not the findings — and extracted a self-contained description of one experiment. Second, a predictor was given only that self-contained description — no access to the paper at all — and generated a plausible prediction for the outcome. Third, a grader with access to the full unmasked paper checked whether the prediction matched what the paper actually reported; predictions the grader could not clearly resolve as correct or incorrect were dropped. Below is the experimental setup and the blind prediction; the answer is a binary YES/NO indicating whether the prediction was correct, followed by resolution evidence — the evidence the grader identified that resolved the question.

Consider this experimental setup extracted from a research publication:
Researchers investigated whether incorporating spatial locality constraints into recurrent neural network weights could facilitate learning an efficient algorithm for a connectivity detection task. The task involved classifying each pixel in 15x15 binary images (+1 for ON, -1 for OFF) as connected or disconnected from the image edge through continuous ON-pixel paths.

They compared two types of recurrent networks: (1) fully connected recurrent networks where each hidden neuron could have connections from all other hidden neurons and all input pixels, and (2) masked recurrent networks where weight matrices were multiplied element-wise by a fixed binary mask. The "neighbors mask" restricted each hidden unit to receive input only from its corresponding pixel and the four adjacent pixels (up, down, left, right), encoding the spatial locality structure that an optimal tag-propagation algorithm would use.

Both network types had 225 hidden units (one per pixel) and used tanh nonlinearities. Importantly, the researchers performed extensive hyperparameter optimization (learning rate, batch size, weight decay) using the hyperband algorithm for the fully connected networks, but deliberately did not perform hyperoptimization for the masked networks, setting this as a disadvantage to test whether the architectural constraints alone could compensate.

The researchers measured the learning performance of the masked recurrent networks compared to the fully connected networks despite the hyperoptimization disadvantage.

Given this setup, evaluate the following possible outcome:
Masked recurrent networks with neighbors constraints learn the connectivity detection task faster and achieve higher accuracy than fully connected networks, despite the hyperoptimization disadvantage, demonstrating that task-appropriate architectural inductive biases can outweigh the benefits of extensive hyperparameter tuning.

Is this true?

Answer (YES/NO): NO